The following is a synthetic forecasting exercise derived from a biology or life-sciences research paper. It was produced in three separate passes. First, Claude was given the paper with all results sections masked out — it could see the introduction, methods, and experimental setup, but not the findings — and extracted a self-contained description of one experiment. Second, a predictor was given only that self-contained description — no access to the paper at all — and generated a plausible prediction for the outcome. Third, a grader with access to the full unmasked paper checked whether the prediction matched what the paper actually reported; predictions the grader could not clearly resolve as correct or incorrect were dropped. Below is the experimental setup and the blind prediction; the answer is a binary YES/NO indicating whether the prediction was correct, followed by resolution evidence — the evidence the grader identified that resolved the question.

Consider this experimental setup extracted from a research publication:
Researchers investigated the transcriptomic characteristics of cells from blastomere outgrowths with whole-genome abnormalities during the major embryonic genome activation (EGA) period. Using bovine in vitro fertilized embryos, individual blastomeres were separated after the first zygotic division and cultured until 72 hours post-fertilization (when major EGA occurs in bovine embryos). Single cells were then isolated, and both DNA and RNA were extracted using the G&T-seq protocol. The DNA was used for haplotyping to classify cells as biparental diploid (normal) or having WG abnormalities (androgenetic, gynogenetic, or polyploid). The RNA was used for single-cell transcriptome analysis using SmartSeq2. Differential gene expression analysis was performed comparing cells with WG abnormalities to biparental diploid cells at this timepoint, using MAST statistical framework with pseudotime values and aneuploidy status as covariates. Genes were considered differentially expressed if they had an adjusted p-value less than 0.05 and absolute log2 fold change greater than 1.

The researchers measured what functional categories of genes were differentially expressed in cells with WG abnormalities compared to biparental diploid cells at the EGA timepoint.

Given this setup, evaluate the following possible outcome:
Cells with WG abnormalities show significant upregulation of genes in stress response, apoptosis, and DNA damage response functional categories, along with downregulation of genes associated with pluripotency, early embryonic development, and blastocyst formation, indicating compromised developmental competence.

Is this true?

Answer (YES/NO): NO